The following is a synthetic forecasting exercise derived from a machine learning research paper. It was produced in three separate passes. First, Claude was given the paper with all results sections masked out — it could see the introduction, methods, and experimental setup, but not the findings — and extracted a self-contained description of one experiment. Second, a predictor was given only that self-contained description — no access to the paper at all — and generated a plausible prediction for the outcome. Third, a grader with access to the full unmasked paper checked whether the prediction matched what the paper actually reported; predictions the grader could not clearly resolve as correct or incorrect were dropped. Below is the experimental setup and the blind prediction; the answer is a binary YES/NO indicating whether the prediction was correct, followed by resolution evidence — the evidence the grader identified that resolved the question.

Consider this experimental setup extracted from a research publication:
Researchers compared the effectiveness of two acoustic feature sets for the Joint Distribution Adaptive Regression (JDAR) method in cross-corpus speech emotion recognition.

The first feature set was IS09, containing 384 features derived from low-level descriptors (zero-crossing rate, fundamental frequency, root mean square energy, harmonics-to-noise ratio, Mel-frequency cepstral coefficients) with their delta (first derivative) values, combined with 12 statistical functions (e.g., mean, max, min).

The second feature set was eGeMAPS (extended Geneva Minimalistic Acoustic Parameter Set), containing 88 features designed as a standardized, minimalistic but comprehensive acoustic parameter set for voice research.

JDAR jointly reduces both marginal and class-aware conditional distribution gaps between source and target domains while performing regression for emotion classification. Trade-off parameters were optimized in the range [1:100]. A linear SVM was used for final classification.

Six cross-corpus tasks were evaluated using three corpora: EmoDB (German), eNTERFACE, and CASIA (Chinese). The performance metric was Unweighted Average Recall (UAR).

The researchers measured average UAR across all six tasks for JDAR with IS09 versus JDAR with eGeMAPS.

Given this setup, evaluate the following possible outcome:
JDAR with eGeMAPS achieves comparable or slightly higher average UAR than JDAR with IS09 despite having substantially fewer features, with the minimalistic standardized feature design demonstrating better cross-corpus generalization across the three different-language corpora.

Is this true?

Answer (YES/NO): NO